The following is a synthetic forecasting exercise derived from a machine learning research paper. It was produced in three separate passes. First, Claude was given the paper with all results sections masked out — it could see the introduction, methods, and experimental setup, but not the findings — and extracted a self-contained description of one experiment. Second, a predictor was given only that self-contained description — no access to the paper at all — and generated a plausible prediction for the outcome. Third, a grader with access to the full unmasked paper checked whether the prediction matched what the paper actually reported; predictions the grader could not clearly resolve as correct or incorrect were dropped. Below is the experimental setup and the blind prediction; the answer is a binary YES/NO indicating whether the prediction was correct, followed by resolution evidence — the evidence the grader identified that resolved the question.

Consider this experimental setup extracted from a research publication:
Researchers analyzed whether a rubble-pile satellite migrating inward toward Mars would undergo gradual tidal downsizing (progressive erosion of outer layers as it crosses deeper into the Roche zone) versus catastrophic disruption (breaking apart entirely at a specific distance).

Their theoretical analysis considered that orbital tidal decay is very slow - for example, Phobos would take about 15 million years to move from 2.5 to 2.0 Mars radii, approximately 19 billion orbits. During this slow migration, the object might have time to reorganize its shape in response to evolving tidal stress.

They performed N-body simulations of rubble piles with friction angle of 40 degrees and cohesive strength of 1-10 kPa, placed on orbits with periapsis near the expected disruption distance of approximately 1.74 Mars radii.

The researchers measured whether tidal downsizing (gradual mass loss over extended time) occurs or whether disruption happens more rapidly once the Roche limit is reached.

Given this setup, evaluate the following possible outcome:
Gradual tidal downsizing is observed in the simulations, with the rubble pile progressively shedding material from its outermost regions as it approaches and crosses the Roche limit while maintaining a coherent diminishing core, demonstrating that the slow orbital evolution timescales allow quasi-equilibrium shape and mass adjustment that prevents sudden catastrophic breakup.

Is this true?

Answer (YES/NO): NO